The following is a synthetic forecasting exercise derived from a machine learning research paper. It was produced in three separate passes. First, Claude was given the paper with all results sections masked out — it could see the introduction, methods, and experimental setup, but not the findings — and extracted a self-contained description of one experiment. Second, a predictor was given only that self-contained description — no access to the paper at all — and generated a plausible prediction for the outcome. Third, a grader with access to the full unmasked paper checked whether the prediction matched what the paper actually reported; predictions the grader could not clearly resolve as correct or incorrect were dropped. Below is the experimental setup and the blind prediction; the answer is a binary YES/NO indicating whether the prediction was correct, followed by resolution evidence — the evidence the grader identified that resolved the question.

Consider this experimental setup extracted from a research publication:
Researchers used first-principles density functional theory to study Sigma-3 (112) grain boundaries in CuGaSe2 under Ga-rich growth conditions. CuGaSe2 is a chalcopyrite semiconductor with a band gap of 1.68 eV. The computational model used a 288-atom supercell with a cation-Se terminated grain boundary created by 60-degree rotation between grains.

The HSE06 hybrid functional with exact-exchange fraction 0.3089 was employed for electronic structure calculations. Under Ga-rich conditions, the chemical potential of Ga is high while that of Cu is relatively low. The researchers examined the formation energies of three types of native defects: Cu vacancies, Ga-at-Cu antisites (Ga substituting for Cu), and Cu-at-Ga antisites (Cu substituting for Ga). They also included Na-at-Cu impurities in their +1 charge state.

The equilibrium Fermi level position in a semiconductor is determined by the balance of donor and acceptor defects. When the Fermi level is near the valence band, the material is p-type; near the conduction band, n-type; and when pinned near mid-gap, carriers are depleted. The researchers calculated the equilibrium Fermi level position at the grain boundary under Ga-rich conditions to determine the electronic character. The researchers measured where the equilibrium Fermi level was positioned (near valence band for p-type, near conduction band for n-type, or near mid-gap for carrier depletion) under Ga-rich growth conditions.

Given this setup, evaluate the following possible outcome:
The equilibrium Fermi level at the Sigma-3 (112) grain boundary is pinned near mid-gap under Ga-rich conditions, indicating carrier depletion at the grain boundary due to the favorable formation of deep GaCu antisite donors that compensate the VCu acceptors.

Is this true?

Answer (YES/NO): YES